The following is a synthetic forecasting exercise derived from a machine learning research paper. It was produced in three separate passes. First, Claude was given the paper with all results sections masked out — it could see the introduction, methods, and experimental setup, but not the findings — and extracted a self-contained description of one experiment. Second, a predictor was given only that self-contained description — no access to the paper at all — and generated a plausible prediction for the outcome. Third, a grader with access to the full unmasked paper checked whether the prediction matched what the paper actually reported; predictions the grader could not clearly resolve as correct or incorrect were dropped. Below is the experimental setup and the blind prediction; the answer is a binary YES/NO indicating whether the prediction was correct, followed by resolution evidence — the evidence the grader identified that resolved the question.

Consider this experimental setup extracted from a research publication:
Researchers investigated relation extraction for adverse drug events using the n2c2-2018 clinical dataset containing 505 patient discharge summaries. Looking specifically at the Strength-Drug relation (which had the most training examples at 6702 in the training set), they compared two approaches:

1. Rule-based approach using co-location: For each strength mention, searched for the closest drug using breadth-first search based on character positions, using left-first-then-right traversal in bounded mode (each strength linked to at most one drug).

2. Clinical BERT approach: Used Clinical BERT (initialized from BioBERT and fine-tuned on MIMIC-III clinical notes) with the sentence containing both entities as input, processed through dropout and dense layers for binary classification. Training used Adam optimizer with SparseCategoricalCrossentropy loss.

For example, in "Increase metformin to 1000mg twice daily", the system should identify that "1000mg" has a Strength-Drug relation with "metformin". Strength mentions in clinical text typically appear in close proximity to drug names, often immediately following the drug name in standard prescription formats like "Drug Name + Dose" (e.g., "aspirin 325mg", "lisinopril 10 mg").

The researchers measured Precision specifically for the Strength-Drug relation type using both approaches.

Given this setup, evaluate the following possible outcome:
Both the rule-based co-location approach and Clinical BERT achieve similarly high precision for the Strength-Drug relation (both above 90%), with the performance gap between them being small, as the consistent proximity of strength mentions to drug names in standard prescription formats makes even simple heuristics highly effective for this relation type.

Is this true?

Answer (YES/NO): NO